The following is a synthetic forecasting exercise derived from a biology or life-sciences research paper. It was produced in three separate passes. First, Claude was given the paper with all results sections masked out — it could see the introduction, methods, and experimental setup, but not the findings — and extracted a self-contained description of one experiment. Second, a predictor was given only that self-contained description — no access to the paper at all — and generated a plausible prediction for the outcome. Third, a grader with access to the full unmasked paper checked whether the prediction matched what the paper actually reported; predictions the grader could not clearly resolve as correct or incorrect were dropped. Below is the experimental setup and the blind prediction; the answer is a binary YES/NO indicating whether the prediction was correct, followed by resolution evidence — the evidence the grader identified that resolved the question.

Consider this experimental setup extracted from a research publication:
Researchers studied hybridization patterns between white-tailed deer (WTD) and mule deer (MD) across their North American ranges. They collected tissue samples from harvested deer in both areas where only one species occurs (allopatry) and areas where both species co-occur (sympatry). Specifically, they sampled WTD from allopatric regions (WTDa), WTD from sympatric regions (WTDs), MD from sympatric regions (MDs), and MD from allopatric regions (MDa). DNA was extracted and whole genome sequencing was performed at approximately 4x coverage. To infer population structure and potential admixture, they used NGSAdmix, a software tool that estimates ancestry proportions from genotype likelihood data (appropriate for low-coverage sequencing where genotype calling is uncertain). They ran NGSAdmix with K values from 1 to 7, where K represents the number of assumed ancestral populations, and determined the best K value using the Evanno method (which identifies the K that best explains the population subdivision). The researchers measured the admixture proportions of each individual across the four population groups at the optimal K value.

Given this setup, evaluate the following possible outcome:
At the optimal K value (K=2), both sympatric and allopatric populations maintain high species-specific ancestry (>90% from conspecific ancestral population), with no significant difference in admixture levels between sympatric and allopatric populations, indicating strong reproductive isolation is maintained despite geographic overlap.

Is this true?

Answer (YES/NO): YES